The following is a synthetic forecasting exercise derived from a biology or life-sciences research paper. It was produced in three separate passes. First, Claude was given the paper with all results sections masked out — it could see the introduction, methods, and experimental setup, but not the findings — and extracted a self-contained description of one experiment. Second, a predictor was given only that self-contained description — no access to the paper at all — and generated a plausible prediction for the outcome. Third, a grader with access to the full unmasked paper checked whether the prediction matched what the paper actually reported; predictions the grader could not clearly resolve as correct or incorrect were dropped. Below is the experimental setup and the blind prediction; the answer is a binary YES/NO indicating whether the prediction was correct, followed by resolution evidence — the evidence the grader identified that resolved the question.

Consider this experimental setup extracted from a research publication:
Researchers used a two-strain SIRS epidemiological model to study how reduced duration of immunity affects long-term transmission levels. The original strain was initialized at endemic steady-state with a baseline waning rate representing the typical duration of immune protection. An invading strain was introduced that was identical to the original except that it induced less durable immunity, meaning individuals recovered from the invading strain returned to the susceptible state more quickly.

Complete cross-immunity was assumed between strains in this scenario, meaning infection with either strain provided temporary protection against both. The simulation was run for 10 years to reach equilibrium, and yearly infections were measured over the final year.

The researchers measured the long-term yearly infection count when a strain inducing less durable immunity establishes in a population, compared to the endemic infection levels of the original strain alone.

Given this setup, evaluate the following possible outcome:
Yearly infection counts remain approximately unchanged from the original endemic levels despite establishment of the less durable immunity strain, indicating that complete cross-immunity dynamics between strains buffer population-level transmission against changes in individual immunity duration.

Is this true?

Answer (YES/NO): NO